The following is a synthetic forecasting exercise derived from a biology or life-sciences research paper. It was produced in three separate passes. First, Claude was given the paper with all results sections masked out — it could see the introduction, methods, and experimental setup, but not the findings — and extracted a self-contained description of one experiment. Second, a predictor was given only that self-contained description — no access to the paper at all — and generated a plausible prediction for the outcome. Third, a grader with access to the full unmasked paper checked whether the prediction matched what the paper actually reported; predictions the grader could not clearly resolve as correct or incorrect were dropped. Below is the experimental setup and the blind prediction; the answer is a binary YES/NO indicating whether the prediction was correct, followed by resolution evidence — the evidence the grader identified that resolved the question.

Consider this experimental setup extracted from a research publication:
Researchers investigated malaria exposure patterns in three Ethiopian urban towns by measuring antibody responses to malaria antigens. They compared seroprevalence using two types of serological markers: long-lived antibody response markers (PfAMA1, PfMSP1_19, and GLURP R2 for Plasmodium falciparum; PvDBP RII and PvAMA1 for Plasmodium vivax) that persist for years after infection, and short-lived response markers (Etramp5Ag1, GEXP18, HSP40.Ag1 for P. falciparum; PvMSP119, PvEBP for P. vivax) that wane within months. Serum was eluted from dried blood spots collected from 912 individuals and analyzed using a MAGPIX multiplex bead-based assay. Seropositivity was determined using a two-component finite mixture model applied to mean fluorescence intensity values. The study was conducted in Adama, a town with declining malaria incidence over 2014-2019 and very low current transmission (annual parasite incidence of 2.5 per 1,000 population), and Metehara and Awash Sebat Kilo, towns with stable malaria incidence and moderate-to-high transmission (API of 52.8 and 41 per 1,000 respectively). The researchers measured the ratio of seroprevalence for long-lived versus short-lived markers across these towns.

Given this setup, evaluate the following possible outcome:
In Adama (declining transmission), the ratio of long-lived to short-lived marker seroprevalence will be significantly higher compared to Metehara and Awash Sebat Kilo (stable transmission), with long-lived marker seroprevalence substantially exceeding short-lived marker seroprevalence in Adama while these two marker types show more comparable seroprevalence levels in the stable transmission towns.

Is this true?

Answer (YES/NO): YES